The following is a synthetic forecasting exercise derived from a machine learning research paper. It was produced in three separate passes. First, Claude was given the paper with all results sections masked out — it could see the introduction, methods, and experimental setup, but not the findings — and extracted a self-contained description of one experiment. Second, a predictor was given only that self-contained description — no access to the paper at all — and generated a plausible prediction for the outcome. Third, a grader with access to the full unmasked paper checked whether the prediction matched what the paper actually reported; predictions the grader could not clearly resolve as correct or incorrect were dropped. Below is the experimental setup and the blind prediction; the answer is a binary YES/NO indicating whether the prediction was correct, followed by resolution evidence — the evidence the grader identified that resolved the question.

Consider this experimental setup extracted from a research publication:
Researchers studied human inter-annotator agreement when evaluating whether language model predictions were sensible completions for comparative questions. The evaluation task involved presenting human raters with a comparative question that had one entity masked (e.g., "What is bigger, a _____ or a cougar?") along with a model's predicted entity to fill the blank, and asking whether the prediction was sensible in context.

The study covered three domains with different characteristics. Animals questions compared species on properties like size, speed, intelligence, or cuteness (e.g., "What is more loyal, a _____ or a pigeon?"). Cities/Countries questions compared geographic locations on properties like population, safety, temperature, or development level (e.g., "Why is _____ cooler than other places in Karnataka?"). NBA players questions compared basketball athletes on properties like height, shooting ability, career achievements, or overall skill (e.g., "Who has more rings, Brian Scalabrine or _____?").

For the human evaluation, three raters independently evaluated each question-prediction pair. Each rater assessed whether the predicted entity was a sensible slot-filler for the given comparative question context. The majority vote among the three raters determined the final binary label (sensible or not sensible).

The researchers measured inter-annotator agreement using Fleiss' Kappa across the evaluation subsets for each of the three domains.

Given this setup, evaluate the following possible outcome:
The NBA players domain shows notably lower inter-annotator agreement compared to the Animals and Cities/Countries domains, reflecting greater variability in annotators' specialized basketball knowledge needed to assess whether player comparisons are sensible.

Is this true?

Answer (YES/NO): NO